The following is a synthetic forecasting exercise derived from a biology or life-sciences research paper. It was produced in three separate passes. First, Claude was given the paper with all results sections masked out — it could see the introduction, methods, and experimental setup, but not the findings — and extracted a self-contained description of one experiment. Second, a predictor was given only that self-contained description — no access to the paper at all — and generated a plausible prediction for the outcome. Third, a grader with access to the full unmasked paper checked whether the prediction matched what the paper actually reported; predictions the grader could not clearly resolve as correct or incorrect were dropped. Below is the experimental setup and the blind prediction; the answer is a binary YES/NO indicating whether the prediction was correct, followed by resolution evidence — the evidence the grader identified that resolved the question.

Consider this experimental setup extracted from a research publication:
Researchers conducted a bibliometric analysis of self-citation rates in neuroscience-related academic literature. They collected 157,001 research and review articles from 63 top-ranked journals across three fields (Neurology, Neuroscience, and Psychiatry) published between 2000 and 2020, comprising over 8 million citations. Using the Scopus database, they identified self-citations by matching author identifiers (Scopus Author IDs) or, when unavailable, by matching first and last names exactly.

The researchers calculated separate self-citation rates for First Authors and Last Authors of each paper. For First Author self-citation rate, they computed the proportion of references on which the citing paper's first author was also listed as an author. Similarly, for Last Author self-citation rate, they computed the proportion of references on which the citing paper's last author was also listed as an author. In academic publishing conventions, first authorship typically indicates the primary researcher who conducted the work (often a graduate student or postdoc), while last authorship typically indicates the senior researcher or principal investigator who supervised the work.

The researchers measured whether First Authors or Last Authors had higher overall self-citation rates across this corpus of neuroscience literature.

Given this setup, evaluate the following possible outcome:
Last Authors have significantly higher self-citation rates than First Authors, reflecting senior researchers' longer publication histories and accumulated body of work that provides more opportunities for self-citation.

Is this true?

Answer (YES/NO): YES